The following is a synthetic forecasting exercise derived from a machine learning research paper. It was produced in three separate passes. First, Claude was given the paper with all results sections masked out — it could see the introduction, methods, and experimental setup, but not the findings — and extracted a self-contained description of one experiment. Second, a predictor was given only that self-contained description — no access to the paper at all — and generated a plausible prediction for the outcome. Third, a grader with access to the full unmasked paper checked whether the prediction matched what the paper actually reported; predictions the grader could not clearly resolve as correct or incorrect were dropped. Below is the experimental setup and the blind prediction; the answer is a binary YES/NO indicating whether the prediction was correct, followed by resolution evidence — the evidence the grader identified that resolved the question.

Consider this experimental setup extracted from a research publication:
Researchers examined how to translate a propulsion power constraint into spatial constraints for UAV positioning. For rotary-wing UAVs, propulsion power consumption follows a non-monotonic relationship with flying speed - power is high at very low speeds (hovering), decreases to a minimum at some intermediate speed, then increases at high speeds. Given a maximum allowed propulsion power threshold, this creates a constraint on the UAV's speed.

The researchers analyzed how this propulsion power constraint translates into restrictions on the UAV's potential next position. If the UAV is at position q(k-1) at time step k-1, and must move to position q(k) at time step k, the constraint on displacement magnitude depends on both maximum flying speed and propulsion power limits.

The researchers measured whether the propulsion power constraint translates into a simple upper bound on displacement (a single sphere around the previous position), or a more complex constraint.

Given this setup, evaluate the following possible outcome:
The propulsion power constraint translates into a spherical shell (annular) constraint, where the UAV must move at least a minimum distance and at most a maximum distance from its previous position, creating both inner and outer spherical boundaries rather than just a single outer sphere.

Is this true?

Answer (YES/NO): YES